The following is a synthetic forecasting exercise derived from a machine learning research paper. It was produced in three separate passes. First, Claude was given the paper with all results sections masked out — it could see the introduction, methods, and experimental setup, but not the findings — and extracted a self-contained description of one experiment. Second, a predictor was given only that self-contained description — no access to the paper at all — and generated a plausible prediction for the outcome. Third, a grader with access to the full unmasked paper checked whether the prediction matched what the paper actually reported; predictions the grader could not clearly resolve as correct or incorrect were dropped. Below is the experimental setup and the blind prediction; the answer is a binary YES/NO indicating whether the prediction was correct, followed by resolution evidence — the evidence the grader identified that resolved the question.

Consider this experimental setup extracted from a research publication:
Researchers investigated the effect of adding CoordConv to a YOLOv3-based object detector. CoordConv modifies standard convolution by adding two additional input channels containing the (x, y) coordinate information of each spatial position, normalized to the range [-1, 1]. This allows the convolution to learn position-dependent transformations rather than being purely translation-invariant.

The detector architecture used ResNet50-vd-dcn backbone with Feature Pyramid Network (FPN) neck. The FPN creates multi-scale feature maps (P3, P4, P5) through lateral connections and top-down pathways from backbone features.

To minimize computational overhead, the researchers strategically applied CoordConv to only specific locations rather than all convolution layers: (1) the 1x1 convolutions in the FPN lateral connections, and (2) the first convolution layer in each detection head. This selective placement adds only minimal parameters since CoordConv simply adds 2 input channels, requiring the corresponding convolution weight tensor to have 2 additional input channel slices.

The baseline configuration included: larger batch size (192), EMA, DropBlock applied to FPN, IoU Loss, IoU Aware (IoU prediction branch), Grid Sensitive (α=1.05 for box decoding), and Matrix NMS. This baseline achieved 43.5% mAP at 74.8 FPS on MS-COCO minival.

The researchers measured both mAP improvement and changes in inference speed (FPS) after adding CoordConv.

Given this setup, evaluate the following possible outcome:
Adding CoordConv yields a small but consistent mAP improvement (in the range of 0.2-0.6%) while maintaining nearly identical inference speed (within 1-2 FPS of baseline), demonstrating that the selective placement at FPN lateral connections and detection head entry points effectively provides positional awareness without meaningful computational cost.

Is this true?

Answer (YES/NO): YES